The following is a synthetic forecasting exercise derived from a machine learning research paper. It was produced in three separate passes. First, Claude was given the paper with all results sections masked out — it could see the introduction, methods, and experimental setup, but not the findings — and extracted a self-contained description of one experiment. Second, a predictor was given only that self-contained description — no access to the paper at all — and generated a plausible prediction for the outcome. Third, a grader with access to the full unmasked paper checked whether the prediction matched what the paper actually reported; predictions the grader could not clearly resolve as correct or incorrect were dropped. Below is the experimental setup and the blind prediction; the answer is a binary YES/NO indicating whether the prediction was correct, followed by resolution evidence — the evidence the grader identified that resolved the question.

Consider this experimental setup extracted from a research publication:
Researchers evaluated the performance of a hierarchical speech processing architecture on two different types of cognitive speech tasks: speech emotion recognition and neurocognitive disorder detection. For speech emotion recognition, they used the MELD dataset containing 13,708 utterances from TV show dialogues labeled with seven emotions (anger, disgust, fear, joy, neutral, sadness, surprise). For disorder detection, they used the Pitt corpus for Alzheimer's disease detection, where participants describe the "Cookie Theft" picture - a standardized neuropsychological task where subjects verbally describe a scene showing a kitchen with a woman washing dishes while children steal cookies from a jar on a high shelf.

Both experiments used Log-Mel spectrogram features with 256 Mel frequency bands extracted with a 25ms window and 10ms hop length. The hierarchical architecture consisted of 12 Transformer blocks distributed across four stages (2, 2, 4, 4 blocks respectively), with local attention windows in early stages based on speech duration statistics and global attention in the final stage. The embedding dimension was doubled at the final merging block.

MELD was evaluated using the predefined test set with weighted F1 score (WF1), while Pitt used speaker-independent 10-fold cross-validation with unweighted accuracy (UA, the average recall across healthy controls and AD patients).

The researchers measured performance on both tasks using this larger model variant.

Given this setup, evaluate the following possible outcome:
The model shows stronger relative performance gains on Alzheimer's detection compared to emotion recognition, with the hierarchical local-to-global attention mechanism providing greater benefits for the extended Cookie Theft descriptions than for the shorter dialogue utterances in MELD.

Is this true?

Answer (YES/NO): NO